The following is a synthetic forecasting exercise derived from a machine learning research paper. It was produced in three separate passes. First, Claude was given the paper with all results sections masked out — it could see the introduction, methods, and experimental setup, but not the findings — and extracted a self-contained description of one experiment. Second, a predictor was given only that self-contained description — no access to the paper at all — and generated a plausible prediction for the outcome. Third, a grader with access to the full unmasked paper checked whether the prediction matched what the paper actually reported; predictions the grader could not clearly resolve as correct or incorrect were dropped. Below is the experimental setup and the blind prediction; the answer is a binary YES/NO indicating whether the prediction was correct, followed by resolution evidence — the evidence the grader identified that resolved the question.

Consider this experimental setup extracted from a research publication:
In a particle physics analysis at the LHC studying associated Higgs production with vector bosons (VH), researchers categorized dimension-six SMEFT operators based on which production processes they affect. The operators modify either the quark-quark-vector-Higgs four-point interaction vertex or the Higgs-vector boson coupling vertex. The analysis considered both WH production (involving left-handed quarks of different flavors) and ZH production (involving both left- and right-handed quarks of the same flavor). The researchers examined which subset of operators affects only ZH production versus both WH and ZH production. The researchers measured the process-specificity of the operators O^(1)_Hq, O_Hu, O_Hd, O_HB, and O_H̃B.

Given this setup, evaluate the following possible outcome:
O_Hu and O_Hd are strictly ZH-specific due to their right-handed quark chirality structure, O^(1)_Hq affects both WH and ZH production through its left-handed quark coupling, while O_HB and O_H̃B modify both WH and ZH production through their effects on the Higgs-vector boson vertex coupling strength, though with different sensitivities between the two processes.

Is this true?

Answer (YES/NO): NO